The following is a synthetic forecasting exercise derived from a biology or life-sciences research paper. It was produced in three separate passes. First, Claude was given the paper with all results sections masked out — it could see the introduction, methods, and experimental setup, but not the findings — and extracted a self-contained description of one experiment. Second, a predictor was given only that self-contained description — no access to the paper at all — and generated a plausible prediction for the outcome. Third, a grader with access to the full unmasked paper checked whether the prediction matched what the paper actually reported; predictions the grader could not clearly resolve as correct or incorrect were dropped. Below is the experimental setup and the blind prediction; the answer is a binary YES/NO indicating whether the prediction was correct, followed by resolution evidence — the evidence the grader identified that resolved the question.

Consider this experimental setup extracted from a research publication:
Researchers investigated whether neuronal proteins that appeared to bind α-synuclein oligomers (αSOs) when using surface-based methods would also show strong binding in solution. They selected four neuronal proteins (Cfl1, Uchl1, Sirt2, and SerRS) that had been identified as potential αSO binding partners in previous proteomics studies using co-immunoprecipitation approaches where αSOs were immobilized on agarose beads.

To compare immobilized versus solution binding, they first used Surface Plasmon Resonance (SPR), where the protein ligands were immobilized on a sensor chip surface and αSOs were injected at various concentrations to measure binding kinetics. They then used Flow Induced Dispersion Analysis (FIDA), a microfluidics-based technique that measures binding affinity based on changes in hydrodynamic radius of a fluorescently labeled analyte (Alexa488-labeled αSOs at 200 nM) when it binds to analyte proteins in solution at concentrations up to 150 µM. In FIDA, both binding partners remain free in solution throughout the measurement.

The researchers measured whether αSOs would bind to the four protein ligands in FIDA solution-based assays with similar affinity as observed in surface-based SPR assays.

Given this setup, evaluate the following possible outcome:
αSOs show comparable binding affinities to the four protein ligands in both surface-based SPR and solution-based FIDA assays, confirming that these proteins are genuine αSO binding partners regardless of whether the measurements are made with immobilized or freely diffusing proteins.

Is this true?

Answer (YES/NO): NO